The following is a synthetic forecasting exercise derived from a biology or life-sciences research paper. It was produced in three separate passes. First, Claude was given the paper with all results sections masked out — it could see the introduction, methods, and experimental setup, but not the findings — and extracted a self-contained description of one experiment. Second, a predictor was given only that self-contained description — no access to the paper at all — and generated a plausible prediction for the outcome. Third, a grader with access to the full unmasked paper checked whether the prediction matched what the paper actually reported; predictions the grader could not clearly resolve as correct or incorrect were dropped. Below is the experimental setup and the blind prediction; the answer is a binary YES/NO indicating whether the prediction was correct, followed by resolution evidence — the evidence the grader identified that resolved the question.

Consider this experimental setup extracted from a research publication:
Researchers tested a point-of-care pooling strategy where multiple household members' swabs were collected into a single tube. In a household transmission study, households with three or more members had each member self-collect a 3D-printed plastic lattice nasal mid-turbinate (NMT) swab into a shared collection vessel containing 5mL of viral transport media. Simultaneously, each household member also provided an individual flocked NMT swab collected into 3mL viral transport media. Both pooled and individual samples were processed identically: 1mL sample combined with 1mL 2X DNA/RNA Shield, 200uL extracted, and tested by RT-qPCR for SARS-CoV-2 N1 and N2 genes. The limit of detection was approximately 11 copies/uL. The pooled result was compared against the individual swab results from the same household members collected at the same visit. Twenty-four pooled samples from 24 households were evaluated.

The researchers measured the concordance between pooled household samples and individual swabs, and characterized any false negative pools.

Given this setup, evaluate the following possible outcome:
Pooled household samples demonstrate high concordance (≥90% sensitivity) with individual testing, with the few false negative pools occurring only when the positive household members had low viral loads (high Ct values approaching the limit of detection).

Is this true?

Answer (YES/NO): NO